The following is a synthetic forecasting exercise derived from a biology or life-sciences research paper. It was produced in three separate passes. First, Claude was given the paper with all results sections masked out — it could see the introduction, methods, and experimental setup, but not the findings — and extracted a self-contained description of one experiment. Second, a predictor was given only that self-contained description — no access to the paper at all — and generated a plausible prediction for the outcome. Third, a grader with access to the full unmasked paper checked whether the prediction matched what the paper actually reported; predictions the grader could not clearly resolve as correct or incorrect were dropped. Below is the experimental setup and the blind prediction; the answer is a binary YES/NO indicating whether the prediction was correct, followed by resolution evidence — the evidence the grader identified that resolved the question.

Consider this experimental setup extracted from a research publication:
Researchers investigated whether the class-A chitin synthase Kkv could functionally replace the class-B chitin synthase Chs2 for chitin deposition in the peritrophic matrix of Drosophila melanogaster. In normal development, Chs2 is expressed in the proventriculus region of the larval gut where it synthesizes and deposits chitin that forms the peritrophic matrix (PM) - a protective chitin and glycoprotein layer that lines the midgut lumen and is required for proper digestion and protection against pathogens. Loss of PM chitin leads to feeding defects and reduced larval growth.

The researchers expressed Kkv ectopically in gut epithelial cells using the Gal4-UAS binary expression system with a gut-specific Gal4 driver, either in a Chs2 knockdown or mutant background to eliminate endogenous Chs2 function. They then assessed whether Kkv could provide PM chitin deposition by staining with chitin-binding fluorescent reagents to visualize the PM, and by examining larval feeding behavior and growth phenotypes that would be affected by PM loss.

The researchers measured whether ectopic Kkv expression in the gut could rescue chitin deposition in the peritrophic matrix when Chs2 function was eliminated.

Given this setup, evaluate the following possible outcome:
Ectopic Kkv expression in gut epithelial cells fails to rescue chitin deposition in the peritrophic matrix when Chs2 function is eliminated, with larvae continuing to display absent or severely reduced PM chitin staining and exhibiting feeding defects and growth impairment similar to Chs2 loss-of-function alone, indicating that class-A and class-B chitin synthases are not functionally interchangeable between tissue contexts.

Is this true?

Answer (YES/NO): YES